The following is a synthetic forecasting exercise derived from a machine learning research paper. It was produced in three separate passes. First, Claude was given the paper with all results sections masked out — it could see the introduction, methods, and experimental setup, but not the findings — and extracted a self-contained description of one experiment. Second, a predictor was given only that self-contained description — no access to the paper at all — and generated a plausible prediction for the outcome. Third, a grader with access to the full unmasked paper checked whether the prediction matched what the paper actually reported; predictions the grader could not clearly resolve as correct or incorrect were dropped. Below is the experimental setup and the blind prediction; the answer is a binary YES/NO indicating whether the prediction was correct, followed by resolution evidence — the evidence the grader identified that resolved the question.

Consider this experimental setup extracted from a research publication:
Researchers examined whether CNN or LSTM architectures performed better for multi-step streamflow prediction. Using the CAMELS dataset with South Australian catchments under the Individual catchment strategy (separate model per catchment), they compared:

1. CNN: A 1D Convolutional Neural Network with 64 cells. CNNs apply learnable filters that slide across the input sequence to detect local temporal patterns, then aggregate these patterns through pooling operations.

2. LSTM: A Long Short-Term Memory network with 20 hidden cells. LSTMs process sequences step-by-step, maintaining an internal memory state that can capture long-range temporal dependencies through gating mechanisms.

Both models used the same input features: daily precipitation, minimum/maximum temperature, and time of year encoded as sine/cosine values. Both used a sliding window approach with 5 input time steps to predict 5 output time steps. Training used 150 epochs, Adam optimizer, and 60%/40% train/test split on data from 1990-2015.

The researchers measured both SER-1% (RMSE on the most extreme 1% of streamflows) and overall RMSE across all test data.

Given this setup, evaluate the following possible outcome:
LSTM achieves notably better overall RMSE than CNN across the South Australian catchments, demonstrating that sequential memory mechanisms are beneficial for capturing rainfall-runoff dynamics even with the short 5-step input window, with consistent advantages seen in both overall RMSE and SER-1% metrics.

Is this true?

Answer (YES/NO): NO